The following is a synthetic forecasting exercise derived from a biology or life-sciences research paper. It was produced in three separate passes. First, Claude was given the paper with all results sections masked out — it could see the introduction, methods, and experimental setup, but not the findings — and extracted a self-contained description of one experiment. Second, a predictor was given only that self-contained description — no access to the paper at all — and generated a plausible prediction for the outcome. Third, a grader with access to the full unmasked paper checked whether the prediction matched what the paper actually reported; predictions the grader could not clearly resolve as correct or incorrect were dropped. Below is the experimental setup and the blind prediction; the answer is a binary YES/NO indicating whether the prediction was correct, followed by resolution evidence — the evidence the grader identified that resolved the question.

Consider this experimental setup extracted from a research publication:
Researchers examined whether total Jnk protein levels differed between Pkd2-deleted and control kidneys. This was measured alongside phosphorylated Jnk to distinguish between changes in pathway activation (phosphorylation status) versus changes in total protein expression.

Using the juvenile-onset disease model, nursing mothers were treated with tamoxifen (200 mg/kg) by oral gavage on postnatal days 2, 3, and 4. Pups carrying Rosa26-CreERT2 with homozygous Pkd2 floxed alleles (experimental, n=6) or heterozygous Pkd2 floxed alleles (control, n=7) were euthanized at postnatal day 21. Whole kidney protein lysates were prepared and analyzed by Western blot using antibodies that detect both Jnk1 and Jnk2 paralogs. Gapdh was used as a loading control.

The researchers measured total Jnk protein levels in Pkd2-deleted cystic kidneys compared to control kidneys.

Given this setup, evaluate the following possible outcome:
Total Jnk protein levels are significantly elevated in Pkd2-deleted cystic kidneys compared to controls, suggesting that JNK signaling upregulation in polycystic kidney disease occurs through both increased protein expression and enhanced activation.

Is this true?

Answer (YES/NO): NO